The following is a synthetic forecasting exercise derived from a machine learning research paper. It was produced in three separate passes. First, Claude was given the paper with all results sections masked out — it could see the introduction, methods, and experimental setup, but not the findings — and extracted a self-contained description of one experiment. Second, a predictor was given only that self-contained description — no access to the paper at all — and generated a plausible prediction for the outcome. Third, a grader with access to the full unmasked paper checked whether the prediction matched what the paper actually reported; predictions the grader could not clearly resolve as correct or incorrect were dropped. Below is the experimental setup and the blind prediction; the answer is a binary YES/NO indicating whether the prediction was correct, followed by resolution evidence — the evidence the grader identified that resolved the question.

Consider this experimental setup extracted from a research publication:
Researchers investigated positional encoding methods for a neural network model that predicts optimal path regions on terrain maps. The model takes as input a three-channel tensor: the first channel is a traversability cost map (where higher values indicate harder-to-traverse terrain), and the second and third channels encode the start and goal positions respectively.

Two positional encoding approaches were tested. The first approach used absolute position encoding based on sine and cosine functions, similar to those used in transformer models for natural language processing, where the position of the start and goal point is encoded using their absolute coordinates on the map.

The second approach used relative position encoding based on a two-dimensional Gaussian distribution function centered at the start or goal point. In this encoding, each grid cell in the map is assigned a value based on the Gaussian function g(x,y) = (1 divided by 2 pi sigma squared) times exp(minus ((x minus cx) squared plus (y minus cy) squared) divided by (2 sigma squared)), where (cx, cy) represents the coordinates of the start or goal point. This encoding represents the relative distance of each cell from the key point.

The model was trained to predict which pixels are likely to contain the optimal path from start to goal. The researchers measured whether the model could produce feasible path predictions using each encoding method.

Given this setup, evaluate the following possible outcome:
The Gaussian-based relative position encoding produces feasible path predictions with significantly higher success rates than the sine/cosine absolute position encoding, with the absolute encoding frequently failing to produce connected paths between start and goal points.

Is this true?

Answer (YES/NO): YES